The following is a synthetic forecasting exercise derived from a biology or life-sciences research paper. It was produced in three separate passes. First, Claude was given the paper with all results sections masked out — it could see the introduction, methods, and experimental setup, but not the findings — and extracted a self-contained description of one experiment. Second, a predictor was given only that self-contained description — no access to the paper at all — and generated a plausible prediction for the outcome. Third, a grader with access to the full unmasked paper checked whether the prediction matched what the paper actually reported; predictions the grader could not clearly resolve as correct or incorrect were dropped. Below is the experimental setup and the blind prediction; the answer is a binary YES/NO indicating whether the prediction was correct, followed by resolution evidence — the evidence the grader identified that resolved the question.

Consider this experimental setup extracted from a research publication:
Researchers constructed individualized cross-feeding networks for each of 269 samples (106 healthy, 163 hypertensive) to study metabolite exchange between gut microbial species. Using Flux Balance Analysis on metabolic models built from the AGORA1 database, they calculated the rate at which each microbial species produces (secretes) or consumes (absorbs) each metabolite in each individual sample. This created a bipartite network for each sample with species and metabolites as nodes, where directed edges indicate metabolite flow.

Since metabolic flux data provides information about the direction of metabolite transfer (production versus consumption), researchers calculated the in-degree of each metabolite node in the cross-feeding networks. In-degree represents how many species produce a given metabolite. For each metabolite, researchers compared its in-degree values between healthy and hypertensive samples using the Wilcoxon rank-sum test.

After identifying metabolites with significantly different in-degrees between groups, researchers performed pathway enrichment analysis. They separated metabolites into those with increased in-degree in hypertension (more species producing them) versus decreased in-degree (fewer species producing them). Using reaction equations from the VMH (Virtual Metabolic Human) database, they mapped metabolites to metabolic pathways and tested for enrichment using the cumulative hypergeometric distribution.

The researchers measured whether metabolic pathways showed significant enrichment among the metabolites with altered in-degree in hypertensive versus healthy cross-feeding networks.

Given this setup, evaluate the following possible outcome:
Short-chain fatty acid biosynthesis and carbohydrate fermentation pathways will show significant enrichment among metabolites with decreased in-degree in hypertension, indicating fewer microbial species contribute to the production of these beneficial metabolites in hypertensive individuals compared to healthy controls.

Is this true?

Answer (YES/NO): YES